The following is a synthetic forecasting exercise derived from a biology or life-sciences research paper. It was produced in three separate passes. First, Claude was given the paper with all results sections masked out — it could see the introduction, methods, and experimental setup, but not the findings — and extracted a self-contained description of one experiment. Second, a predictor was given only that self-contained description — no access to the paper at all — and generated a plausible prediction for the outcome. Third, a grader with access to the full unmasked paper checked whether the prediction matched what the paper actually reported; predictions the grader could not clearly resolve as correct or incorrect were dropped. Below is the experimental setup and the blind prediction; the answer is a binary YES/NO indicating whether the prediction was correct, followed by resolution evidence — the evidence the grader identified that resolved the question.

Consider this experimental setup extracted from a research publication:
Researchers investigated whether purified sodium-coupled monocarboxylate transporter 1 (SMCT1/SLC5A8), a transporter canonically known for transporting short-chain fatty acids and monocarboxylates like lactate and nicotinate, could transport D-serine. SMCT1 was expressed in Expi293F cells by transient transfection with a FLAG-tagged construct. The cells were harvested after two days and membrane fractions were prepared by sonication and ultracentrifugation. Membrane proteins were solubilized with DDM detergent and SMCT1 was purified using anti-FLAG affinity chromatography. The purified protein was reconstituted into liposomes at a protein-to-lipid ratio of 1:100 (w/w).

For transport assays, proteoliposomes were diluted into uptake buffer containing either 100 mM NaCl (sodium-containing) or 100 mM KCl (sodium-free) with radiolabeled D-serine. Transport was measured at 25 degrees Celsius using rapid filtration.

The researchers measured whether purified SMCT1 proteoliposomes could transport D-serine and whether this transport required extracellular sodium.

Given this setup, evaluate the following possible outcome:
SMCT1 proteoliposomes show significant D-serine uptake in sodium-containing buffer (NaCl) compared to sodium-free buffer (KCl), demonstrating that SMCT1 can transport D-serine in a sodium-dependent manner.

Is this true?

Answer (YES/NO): YES